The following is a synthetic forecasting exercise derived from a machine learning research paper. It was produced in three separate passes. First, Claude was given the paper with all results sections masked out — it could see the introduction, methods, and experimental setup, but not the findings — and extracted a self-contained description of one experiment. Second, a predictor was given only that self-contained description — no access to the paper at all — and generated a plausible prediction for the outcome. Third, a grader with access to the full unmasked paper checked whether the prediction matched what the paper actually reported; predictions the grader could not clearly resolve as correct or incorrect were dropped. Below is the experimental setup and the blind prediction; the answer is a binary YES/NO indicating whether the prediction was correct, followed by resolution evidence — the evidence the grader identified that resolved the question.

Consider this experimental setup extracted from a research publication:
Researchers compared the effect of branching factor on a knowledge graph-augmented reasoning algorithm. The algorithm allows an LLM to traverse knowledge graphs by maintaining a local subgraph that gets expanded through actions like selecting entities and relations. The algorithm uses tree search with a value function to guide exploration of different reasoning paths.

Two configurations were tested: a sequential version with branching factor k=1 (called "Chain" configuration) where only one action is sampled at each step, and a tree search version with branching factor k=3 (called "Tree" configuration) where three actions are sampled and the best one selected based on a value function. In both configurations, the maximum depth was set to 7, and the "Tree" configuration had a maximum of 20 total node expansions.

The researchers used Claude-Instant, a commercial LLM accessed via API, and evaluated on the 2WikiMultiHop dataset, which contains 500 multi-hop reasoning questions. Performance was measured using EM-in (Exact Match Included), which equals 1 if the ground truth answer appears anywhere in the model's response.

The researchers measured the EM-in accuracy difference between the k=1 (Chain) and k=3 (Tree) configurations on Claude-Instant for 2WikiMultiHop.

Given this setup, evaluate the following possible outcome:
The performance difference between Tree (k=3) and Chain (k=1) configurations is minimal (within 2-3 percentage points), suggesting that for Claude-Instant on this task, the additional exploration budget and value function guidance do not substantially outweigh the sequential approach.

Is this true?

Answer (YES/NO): NO